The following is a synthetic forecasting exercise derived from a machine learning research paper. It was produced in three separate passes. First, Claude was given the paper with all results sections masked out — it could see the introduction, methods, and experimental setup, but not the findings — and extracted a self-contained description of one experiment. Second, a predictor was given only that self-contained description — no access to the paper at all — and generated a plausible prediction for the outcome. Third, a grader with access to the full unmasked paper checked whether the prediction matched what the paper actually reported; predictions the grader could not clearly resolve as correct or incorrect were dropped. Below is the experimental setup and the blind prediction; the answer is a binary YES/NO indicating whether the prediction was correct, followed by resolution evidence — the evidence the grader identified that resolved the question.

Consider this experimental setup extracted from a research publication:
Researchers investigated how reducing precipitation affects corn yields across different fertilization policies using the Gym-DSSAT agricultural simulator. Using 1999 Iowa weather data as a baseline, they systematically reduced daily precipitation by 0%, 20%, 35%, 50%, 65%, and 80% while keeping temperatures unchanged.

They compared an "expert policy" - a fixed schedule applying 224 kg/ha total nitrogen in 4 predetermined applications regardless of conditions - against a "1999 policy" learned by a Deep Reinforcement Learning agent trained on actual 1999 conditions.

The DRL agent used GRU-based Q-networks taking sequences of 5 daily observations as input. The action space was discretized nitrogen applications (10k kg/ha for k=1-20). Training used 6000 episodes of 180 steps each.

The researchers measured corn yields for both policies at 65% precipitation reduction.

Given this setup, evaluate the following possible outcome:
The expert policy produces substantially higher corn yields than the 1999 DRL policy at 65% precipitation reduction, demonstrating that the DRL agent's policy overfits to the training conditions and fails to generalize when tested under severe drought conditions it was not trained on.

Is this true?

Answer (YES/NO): YES